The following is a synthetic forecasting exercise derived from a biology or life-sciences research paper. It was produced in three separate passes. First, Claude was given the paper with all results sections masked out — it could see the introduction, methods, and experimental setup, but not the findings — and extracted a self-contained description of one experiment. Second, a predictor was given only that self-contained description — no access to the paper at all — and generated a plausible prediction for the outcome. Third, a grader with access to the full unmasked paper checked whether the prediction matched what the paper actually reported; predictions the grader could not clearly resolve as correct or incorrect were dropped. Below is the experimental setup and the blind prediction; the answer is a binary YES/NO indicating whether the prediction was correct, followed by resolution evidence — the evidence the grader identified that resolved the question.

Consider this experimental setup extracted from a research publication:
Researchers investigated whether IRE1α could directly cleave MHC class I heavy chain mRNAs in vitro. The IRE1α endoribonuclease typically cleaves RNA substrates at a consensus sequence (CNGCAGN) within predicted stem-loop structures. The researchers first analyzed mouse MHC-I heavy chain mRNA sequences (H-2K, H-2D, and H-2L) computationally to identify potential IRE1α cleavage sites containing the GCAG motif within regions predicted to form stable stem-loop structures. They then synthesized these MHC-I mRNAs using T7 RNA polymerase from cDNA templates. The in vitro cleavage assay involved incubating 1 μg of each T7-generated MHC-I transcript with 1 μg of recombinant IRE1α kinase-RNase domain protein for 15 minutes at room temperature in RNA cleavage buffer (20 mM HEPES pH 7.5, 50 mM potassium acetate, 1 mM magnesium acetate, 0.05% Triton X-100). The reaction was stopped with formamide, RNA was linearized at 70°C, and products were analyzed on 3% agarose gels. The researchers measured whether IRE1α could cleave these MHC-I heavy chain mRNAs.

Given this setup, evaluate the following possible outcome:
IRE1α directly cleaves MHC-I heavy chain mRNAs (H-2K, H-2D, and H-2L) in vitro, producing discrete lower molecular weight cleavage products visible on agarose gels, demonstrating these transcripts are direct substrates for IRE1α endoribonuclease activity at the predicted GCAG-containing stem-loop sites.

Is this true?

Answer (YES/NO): YES